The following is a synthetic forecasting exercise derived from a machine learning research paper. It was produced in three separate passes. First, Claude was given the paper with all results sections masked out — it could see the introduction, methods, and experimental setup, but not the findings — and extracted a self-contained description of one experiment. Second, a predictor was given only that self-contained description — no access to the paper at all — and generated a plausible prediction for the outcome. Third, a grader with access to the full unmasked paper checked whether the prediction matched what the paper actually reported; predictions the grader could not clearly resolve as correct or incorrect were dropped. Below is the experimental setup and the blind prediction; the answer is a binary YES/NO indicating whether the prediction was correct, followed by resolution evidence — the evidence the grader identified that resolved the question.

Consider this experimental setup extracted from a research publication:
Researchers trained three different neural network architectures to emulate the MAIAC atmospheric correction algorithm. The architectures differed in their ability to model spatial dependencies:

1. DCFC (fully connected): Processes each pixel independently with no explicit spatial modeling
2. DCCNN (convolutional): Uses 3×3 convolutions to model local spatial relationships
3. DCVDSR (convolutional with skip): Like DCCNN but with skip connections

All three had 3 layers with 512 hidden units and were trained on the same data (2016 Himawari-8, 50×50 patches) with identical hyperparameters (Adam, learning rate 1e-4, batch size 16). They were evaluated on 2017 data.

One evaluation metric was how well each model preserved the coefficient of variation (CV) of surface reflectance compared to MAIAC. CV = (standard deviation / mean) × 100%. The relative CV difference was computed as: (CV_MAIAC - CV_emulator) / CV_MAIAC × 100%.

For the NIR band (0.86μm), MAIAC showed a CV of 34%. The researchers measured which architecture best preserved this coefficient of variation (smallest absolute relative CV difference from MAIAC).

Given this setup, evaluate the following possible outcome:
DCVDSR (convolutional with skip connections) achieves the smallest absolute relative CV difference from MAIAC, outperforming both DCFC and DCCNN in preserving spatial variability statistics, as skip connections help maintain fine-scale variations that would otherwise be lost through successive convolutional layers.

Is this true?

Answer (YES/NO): NO